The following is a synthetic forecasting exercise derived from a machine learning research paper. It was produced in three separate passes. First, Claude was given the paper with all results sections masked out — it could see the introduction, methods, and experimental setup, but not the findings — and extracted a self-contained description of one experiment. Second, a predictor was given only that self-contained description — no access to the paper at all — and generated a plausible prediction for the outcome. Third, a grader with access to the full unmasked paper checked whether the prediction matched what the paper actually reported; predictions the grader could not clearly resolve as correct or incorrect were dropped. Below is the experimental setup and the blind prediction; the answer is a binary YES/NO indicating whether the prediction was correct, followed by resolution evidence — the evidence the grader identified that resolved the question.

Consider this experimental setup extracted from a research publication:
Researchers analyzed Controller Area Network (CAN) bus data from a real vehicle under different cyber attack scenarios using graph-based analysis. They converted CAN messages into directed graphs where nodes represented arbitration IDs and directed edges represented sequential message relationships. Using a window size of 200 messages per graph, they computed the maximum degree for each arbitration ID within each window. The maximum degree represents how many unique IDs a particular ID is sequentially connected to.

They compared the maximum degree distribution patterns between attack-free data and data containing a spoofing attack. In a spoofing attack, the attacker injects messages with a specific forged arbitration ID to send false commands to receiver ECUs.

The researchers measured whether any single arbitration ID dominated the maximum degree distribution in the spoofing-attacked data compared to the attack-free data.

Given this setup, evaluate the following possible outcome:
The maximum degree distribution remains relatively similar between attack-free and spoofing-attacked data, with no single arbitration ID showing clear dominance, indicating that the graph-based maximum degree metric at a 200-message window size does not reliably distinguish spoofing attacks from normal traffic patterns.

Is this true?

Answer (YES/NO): NO